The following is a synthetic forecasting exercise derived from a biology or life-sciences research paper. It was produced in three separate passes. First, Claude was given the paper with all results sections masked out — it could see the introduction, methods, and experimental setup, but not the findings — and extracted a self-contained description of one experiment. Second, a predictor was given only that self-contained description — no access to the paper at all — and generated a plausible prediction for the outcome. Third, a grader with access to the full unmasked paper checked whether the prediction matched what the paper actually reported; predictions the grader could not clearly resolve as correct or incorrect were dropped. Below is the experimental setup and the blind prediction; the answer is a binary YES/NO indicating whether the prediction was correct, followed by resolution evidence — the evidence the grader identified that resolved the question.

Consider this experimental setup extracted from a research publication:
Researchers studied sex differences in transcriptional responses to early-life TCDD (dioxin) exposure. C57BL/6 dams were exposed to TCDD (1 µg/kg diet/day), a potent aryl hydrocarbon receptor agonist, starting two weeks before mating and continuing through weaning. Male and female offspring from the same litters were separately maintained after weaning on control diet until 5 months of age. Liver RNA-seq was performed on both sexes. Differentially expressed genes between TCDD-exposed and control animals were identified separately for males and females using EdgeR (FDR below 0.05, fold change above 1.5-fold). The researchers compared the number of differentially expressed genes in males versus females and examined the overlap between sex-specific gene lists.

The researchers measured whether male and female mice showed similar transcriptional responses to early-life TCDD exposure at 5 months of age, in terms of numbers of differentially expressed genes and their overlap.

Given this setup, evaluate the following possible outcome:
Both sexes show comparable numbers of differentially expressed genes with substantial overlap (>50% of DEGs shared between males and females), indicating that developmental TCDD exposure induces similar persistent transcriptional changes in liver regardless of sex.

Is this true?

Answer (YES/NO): NO